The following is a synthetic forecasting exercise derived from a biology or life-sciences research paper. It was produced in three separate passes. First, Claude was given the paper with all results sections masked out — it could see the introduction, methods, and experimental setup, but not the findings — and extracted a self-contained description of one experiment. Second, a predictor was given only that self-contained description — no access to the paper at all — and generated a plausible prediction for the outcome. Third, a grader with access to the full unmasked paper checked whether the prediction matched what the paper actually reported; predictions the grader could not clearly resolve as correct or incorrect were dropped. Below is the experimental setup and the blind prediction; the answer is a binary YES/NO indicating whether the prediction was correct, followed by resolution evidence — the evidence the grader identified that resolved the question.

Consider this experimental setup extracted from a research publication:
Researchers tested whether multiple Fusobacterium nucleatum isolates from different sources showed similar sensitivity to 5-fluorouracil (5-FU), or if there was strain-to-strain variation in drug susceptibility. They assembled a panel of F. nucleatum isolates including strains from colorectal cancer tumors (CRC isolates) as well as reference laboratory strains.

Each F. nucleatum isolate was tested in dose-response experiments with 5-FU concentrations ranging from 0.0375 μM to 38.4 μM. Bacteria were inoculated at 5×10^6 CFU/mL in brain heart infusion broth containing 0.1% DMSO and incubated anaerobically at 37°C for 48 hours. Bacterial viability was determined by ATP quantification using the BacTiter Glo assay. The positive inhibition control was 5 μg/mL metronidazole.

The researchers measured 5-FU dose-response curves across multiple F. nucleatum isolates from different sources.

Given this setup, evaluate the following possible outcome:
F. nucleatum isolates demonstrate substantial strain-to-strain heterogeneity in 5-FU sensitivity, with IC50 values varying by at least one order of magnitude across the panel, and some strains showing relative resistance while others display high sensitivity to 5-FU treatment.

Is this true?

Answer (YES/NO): YES